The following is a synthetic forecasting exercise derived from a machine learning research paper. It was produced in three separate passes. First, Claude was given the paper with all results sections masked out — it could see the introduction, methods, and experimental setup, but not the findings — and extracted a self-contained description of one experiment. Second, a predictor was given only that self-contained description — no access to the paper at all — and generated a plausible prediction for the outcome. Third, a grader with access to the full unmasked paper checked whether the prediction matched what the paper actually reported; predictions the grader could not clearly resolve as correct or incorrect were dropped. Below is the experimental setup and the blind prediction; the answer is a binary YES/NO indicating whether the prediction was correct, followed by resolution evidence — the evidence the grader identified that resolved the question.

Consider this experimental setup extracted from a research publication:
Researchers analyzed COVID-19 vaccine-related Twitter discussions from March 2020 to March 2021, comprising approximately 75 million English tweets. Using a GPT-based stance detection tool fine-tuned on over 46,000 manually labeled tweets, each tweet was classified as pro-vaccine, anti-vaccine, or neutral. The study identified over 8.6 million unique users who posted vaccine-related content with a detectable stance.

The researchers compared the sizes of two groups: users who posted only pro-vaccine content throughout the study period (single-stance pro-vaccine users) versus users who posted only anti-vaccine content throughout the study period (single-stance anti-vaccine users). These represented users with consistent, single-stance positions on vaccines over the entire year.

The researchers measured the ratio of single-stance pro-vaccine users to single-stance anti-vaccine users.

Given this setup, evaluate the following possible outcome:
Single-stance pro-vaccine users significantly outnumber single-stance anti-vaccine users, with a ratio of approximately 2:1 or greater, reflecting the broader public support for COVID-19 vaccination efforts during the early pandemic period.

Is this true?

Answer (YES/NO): YES